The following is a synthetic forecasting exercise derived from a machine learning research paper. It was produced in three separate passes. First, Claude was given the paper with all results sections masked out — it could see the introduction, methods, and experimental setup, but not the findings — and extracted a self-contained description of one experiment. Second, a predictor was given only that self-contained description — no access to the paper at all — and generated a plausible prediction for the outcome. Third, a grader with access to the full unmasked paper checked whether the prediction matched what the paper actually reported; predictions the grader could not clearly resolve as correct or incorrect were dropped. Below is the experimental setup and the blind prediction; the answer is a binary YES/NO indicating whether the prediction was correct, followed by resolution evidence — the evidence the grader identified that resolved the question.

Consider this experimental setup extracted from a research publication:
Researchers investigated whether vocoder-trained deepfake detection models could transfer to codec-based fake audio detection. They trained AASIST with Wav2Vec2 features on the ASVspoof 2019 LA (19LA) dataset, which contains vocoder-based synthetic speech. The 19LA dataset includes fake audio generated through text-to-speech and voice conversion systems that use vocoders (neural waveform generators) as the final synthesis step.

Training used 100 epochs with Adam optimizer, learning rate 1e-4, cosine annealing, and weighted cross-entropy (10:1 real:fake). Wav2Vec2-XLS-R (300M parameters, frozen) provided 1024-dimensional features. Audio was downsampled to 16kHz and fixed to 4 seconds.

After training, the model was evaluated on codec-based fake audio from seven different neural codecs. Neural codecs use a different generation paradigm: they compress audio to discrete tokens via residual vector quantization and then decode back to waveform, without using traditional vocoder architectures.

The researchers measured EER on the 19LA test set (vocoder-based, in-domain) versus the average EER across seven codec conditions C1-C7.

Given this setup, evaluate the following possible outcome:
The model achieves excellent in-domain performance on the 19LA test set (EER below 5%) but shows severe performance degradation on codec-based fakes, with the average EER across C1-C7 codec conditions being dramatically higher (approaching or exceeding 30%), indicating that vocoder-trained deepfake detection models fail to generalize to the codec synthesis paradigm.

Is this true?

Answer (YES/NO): YES